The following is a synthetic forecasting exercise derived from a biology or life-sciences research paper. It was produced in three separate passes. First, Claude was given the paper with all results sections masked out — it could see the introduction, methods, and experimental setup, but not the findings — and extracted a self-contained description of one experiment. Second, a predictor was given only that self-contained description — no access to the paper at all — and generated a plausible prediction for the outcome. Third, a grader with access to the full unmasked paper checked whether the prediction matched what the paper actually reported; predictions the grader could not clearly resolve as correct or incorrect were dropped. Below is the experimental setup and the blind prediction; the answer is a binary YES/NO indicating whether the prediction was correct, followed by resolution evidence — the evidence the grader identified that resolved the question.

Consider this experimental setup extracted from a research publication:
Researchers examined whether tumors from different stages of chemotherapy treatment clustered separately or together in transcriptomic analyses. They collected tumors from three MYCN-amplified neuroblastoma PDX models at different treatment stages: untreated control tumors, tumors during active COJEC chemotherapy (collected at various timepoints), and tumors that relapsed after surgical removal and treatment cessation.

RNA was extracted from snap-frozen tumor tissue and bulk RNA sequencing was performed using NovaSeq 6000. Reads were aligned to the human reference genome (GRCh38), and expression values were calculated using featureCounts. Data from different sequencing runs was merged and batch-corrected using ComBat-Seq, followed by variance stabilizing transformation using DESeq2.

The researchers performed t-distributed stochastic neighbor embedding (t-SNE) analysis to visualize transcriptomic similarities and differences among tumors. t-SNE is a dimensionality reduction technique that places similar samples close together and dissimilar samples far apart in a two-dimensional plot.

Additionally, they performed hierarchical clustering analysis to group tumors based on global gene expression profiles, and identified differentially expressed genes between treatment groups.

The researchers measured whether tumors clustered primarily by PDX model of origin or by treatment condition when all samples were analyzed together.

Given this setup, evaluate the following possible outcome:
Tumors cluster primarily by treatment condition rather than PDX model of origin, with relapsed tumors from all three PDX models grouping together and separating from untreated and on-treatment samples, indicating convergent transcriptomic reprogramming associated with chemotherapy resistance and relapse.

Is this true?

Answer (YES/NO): NO